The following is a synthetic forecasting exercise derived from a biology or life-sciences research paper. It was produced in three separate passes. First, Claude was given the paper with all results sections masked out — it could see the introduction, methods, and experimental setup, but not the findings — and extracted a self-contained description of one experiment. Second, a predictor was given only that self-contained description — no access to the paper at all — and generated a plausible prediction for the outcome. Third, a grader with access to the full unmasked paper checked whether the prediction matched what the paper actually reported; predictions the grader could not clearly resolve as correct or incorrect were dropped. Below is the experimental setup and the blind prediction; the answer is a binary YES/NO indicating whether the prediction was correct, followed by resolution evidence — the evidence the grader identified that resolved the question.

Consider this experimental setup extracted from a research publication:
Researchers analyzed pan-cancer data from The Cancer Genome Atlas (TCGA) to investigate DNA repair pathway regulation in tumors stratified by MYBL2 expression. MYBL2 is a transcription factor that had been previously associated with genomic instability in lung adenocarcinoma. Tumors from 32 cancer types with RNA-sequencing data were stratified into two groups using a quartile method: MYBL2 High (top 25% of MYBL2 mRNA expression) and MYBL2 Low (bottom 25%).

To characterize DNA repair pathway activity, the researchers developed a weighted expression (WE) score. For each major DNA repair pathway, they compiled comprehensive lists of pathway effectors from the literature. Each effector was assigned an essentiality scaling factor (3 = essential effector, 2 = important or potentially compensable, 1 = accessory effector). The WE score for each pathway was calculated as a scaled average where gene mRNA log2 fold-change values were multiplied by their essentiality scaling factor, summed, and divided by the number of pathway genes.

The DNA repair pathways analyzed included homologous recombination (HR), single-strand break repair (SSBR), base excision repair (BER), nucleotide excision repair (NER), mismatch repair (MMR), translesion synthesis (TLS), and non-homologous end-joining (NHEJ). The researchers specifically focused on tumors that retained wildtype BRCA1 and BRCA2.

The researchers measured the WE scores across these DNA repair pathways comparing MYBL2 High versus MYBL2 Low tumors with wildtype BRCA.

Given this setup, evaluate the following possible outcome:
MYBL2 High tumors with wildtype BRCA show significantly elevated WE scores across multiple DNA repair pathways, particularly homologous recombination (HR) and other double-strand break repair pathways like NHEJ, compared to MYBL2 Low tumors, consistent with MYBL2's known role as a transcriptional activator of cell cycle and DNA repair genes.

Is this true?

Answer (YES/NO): NO